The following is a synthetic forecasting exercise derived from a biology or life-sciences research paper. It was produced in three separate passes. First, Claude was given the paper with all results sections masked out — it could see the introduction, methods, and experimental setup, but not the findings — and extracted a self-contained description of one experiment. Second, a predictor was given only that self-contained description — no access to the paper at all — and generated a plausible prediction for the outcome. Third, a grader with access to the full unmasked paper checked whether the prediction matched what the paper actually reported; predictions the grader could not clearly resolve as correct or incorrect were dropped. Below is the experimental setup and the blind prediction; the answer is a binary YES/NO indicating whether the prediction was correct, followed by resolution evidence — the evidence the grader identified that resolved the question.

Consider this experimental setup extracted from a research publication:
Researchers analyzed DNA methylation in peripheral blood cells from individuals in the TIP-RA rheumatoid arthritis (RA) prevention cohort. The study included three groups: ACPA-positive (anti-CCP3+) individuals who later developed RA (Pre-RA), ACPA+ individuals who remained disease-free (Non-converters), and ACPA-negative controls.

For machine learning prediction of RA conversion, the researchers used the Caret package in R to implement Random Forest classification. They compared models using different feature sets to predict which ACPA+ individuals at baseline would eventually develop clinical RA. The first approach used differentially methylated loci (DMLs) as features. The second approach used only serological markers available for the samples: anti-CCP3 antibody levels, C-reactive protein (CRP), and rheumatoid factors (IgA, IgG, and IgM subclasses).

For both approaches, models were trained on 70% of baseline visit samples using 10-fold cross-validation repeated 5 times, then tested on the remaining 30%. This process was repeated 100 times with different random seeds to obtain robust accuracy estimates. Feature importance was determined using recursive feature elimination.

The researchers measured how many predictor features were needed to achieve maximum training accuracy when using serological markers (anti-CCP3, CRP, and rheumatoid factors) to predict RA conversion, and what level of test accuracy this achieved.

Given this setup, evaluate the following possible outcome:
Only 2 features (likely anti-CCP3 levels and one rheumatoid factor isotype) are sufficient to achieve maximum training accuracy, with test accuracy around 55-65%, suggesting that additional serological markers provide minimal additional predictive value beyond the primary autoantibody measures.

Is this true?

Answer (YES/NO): NO